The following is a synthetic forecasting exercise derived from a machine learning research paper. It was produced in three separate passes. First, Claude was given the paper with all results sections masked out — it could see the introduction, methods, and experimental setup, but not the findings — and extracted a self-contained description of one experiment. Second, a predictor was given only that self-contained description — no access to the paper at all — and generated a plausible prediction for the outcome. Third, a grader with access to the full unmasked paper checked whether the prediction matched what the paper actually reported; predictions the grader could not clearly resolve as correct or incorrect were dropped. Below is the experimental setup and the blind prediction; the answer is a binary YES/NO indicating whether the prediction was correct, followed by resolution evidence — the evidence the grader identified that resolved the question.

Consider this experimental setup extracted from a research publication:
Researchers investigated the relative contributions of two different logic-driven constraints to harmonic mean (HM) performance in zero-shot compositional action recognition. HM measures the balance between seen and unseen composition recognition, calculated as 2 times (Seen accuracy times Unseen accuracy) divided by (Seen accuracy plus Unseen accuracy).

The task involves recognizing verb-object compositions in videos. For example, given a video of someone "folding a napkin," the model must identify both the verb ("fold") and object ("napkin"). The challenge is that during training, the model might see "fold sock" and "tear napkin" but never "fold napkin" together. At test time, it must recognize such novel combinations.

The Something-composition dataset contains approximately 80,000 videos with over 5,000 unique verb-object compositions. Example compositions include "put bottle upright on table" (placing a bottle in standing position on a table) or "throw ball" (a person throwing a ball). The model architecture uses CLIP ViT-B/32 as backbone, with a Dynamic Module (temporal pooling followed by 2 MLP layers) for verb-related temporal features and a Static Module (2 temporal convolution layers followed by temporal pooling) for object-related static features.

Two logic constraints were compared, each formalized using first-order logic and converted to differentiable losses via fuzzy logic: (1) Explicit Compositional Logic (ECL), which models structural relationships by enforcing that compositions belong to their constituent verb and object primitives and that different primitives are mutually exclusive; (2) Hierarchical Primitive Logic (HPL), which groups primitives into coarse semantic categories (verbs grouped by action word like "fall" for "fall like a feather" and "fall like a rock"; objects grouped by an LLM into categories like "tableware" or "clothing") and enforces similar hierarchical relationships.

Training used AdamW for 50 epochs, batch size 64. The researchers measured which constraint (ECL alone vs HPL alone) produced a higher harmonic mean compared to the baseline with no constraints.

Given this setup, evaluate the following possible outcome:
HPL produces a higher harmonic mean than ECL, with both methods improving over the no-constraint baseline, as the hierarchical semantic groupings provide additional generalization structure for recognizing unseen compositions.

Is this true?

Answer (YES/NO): NO